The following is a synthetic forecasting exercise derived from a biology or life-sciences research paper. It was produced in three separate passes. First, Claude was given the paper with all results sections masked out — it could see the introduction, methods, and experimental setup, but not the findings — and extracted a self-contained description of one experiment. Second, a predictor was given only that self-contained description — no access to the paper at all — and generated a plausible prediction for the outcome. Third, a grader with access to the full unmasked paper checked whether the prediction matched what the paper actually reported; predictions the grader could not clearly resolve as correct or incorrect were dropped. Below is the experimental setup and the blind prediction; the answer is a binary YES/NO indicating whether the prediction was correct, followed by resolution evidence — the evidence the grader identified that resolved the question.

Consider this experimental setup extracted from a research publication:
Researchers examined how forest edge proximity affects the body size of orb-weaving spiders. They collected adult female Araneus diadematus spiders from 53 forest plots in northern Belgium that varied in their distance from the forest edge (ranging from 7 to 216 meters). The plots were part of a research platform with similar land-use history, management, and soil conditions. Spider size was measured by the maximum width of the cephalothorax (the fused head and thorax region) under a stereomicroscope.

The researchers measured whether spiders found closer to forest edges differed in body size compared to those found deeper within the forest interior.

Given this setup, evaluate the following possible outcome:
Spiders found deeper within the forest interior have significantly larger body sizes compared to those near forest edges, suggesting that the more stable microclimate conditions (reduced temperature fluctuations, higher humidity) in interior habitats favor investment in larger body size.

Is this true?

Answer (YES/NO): NO